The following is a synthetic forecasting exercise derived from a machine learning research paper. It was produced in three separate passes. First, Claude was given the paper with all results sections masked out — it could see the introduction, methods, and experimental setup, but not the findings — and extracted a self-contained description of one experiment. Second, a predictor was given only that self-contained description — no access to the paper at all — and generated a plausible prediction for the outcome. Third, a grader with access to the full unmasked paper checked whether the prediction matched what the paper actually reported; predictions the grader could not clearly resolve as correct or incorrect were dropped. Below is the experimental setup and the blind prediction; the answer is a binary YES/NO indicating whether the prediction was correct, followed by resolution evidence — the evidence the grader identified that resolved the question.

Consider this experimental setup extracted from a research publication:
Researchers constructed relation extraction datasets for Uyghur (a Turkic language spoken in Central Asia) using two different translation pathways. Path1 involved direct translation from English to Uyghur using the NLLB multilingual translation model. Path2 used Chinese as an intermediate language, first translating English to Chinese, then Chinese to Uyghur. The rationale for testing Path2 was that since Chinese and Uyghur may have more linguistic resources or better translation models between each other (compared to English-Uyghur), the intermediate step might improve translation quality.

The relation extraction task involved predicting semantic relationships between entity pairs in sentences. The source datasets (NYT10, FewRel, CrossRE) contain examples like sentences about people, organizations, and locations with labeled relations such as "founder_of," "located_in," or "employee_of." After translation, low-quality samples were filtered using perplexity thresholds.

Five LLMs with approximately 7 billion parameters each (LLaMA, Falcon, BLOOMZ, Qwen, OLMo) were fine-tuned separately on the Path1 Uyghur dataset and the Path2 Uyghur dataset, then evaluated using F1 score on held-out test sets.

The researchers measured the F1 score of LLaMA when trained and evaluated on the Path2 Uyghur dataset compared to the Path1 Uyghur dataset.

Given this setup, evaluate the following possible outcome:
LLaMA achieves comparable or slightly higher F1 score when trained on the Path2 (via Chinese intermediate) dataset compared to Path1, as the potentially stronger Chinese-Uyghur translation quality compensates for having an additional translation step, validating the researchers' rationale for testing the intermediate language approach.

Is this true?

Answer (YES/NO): NO